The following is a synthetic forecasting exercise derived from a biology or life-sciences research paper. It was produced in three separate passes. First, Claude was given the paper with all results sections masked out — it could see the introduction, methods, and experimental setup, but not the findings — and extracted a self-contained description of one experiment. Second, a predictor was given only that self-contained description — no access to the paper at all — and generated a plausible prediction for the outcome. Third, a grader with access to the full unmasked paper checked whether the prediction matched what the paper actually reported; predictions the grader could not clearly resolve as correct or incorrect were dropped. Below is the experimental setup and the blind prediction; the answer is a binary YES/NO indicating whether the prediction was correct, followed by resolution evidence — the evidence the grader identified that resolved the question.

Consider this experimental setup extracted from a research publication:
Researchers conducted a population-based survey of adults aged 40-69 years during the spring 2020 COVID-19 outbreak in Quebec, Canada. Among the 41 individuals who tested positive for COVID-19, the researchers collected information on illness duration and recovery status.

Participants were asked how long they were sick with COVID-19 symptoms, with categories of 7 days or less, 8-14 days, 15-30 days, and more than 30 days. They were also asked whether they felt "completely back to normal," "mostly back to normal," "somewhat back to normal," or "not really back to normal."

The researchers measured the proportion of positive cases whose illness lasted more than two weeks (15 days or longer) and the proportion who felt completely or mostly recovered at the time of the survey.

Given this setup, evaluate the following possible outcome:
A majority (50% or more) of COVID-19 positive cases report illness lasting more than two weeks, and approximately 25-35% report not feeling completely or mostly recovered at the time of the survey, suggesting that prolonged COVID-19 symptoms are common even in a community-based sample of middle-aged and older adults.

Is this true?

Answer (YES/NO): NO